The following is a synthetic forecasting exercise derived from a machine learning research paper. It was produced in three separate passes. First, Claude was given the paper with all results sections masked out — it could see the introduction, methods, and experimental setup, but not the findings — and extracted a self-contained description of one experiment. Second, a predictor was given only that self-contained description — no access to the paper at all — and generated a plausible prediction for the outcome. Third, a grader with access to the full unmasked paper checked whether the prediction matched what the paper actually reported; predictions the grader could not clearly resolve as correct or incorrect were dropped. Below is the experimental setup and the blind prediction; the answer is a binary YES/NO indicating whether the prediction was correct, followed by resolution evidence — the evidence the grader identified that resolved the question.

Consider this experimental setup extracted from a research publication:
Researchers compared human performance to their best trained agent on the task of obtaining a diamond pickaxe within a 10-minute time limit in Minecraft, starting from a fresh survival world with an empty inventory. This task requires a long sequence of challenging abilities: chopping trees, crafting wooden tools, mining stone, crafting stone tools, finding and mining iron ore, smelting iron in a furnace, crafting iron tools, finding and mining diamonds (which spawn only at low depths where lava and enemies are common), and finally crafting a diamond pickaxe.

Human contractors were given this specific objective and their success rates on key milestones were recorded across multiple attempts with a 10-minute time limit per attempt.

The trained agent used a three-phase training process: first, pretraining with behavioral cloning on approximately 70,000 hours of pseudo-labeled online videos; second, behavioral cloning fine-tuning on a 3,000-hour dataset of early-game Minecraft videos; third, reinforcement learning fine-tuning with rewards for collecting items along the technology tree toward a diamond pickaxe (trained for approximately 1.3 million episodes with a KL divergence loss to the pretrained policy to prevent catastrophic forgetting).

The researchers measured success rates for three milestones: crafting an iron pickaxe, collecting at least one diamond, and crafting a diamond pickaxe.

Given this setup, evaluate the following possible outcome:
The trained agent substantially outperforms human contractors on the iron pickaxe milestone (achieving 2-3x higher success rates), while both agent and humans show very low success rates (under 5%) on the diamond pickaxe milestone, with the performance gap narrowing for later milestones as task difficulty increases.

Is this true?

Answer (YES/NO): NO